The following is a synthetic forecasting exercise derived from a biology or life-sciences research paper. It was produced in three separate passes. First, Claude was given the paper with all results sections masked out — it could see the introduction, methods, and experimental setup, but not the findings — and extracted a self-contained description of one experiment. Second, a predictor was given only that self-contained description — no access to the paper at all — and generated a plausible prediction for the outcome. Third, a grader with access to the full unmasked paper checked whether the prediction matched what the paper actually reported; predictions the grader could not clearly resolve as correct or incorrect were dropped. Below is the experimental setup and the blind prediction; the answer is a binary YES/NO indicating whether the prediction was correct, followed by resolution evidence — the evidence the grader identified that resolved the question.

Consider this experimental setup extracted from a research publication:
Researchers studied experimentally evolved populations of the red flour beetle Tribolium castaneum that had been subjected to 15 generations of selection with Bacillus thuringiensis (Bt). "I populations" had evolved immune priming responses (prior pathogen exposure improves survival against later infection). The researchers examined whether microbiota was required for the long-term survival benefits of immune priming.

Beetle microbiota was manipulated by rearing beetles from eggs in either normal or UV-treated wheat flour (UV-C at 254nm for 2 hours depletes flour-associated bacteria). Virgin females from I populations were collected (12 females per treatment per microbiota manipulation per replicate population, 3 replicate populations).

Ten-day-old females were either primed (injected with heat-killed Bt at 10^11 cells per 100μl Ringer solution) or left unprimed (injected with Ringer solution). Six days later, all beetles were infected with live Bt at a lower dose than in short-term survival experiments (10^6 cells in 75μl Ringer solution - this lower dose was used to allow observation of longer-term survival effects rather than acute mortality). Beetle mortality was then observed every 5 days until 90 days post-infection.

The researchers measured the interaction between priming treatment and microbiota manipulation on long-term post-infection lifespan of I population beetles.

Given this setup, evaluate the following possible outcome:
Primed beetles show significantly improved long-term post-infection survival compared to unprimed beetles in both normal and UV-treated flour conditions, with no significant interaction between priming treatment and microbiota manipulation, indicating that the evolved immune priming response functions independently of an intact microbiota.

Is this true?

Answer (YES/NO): NO